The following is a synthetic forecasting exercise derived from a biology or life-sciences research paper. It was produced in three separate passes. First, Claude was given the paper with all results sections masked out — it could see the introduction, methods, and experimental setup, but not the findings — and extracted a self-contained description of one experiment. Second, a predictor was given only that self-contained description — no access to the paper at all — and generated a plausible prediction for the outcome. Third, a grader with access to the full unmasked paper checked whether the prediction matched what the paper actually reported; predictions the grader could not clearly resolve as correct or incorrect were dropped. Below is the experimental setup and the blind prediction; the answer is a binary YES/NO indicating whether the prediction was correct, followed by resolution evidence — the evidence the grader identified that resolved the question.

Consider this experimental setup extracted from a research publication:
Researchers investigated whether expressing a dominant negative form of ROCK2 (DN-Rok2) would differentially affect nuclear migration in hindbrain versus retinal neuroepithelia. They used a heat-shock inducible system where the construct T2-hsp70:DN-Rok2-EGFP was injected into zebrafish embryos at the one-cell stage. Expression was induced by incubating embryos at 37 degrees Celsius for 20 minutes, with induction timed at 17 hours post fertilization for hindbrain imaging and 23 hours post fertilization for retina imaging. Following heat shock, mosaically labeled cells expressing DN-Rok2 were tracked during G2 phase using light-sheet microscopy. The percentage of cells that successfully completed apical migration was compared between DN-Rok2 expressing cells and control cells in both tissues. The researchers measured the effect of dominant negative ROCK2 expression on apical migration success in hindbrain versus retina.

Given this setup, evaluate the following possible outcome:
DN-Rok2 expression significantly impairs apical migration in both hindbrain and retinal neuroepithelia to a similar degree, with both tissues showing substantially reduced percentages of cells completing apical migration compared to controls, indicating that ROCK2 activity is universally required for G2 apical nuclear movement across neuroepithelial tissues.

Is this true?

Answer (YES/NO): NO